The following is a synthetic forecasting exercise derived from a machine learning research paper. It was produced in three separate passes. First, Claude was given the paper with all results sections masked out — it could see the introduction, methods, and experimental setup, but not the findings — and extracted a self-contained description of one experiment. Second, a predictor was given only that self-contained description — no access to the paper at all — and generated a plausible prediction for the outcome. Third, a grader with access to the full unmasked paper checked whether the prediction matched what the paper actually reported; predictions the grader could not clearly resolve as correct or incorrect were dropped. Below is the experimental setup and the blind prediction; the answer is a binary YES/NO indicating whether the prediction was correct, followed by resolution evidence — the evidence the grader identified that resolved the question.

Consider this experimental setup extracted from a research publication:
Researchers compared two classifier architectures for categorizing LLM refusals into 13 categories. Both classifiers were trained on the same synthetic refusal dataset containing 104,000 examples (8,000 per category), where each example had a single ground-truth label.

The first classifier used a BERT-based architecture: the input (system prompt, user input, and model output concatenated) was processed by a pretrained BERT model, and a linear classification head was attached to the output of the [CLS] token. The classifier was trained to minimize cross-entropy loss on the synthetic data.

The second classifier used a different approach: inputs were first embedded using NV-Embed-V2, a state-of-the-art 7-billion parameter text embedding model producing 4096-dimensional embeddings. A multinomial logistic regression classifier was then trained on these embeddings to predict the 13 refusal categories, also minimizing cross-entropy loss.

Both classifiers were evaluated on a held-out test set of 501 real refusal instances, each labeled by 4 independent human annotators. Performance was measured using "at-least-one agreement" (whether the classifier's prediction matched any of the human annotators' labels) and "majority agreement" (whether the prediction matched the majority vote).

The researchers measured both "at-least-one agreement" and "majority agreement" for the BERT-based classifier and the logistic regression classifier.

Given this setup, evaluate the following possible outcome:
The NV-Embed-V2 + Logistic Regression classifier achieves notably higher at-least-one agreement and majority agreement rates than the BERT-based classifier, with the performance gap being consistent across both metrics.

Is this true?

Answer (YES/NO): YES